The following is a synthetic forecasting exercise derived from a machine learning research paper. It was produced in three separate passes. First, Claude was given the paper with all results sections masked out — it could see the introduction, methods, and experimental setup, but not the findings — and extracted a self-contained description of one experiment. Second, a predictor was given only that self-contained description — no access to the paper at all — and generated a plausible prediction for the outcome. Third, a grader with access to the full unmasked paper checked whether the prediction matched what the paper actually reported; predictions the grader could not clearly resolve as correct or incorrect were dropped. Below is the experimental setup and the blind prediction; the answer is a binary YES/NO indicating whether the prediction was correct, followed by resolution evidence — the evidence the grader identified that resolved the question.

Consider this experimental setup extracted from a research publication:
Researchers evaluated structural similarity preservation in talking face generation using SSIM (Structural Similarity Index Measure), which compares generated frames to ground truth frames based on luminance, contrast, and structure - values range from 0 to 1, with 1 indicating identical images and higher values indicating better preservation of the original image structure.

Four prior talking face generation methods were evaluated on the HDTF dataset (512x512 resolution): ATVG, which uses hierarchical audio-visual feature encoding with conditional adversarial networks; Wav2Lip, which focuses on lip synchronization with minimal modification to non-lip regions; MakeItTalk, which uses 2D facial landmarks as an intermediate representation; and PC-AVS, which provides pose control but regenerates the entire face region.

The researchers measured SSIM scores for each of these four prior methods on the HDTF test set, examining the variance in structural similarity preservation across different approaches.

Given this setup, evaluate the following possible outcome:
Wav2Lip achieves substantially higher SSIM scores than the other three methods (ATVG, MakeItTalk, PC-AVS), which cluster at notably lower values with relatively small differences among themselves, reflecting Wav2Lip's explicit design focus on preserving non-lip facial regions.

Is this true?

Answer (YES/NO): NO